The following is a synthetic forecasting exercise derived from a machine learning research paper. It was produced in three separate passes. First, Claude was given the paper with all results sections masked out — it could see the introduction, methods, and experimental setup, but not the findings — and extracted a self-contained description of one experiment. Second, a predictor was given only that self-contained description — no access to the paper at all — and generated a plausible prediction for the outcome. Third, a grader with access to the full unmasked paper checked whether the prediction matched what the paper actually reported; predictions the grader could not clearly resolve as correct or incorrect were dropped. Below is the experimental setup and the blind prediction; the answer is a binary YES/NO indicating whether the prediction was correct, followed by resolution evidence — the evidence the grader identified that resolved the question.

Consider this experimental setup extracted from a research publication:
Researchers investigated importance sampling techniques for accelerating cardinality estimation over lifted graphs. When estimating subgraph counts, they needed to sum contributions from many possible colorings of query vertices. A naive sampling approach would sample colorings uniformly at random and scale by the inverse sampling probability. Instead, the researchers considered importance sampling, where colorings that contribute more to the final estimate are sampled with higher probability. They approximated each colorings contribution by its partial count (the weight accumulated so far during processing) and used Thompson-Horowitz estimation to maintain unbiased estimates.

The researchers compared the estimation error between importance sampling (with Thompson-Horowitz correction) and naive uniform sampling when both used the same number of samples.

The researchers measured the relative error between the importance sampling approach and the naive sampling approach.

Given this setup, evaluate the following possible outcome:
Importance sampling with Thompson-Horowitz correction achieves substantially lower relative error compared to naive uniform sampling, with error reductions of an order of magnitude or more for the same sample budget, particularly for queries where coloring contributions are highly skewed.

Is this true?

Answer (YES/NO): NO